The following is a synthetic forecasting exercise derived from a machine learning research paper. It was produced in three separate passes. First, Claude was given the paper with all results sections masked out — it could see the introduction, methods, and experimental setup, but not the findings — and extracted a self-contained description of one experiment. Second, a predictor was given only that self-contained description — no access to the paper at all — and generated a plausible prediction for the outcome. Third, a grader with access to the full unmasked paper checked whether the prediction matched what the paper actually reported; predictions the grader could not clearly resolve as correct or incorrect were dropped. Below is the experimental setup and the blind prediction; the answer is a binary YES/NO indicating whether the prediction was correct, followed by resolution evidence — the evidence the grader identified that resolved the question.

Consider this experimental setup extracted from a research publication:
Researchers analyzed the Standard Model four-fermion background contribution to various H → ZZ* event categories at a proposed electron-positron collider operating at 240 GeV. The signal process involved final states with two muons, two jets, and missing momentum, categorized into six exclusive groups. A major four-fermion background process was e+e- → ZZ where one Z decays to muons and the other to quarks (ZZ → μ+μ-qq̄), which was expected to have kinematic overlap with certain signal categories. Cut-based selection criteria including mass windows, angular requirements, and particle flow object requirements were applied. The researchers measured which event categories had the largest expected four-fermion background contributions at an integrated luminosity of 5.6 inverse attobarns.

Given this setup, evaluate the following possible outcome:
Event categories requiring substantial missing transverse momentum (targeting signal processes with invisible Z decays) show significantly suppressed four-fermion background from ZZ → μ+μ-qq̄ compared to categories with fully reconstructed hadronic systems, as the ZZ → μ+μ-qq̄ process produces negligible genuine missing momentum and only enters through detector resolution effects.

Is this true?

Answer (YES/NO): YES